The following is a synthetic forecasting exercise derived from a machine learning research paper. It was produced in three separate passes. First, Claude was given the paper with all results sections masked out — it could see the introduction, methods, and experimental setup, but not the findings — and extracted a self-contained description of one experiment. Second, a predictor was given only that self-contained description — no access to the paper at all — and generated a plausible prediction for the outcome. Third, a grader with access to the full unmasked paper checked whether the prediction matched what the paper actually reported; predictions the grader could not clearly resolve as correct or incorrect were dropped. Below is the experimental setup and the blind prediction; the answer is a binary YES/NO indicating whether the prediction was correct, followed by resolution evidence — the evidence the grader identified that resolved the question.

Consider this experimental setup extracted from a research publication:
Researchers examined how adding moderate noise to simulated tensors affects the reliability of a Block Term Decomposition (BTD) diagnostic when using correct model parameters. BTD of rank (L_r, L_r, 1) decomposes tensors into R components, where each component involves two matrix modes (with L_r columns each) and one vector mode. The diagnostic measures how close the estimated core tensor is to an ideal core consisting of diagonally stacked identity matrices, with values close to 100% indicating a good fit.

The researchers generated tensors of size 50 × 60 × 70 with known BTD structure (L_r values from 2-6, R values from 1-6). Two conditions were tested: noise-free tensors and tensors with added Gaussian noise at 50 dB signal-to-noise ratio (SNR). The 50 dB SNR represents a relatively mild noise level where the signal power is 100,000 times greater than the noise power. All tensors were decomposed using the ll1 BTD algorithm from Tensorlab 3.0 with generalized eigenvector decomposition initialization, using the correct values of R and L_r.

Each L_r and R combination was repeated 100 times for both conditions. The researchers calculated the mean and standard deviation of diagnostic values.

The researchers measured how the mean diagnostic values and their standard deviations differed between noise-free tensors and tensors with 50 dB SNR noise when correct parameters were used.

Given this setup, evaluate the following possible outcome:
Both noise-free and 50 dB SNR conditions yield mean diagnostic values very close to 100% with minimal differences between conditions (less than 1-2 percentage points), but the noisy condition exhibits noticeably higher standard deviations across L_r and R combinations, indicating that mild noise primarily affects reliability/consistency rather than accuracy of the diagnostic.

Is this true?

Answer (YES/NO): NO